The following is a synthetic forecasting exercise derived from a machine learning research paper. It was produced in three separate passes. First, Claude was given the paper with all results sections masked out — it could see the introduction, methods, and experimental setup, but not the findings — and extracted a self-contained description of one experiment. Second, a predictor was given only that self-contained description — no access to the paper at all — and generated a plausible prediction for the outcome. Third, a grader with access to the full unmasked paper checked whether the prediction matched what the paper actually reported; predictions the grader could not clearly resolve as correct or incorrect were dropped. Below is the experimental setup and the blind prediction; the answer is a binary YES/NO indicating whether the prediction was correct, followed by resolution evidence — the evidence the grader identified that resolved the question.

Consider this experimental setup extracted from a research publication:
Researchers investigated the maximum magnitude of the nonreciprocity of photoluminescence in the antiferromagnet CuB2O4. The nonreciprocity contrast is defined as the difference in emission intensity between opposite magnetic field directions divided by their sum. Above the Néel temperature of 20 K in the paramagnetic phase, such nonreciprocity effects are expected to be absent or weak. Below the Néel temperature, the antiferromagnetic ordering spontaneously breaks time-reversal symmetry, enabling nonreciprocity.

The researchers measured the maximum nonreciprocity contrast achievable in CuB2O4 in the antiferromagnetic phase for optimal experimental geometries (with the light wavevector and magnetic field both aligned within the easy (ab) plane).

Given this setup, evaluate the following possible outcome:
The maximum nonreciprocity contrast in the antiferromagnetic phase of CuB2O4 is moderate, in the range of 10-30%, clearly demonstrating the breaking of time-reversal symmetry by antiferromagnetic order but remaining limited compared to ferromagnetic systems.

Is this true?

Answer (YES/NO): NO